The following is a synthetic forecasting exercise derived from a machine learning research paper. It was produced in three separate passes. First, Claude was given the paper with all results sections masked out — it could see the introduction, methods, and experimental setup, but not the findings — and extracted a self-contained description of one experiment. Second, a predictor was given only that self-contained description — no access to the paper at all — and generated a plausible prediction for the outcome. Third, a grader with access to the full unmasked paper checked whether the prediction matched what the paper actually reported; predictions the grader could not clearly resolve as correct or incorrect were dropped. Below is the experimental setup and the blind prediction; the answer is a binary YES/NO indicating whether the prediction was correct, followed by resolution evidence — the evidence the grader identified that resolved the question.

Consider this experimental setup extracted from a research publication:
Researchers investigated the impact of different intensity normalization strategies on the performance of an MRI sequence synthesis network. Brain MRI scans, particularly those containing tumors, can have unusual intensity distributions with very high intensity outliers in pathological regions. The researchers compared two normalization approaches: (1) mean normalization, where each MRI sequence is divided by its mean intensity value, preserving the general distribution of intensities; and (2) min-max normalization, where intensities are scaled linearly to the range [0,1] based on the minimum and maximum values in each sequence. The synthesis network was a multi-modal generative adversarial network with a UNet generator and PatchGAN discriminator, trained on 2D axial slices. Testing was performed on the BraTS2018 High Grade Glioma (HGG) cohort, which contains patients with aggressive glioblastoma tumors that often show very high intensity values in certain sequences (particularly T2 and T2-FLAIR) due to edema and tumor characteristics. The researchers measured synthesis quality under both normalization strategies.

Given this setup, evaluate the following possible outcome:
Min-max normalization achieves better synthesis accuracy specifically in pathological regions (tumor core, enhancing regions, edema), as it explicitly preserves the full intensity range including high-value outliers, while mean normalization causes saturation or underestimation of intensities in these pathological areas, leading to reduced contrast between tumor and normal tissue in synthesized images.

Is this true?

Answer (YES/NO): NO